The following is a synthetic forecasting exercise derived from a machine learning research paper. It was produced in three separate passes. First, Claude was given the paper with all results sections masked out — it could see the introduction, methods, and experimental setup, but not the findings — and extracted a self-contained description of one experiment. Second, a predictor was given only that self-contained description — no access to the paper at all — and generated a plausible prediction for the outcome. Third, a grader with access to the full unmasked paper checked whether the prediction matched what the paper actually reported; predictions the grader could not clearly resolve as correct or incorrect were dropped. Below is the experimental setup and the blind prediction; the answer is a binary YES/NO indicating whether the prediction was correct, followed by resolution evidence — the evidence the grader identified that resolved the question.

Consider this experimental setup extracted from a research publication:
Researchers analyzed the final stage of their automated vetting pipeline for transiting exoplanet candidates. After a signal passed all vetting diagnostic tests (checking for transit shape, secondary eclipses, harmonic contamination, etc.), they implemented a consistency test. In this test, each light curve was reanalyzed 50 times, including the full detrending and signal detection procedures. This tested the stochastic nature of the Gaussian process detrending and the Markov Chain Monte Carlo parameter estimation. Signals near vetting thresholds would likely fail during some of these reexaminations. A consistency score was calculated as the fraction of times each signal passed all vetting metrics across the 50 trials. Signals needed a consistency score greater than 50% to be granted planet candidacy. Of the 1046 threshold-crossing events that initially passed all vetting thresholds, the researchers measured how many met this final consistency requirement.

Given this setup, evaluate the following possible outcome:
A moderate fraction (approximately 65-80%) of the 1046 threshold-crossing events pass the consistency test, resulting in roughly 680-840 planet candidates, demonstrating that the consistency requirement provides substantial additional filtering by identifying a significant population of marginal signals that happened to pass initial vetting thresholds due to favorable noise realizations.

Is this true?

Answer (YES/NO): YES